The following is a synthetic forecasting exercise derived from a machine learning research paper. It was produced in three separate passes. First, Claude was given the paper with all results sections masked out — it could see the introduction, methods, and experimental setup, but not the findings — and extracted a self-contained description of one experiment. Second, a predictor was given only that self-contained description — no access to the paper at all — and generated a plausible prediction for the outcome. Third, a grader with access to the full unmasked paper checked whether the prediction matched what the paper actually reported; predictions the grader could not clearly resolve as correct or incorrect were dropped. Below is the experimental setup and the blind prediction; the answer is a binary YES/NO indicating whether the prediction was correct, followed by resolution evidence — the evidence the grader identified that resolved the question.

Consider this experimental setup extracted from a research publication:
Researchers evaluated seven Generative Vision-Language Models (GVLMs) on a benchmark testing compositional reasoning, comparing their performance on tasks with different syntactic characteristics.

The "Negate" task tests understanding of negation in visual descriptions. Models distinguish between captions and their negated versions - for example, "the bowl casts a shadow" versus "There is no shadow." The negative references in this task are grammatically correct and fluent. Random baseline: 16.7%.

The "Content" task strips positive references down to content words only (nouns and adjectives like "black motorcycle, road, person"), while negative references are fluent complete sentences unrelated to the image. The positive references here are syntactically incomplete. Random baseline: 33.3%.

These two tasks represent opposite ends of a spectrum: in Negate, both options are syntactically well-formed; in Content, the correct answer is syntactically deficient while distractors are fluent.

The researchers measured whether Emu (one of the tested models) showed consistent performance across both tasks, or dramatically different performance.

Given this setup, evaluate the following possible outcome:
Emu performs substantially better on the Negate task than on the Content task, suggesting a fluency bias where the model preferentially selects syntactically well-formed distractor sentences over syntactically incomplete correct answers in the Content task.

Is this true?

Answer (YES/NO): YES